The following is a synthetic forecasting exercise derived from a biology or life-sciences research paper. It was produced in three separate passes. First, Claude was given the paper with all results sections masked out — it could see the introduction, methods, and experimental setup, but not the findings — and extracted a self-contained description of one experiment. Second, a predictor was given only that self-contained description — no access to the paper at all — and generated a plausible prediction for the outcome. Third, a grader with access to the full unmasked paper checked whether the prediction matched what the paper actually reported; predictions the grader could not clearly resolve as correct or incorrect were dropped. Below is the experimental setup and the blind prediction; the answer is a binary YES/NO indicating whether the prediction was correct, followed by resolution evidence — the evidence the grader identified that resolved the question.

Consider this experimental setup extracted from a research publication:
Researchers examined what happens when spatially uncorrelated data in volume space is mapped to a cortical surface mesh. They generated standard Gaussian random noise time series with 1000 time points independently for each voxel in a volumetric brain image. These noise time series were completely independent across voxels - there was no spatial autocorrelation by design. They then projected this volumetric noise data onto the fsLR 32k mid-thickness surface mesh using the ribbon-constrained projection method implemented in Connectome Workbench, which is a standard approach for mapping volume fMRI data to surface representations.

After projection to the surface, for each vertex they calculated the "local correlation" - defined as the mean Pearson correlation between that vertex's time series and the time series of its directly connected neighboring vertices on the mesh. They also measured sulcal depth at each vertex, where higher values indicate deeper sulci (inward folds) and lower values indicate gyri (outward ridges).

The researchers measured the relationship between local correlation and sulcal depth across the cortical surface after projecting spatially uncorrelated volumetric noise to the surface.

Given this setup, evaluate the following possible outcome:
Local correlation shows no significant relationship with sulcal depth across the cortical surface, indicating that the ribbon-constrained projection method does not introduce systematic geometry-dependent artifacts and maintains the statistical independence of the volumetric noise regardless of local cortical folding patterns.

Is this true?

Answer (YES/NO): NO